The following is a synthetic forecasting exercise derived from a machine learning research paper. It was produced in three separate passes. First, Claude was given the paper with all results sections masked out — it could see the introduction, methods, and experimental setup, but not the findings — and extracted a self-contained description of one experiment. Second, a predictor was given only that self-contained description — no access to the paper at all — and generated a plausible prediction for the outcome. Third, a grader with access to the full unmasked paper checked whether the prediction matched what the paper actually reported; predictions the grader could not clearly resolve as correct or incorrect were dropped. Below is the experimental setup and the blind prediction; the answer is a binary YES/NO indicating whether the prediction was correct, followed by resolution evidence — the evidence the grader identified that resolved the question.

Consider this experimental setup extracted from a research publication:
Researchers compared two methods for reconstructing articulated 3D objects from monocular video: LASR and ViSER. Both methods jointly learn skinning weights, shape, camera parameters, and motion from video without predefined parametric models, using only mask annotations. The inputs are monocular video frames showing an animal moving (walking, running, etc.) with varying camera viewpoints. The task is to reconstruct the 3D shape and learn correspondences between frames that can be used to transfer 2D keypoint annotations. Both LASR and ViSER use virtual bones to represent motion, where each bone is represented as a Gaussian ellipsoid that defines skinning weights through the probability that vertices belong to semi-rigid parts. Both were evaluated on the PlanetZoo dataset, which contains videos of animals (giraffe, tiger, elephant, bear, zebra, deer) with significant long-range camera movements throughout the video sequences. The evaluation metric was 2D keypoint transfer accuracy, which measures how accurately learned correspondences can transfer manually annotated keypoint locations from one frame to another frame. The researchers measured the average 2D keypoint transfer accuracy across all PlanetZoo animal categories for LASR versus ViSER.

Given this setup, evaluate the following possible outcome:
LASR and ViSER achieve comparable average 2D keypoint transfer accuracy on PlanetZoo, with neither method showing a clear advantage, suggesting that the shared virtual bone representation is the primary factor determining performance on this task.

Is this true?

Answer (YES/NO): NO